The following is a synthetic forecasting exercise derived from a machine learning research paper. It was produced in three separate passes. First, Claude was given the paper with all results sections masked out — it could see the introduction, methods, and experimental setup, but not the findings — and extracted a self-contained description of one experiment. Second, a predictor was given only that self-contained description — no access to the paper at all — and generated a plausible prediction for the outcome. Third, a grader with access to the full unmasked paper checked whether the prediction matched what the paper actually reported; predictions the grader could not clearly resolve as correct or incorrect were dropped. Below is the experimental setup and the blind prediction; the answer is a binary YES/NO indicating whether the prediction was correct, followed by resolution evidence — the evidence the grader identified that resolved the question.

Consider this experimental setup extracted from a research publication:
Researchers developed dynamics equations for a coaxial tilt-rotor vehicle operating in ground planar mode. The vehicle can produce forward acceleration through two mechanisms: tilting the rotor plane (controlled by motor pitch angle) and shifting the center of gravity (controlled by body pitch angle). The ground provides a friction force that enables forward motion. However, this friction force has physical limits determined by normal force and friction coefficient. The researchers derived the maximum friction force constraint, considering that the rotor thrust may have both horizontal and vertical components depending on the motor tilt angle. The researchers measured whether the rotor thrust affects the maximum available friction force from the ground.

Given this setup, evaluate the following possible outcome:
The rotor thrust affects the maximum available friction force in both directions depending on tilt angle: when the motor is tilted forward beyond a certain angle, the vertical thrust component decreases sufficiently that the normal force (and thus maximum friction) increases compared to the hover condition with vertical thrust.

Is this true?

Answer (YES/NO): NO